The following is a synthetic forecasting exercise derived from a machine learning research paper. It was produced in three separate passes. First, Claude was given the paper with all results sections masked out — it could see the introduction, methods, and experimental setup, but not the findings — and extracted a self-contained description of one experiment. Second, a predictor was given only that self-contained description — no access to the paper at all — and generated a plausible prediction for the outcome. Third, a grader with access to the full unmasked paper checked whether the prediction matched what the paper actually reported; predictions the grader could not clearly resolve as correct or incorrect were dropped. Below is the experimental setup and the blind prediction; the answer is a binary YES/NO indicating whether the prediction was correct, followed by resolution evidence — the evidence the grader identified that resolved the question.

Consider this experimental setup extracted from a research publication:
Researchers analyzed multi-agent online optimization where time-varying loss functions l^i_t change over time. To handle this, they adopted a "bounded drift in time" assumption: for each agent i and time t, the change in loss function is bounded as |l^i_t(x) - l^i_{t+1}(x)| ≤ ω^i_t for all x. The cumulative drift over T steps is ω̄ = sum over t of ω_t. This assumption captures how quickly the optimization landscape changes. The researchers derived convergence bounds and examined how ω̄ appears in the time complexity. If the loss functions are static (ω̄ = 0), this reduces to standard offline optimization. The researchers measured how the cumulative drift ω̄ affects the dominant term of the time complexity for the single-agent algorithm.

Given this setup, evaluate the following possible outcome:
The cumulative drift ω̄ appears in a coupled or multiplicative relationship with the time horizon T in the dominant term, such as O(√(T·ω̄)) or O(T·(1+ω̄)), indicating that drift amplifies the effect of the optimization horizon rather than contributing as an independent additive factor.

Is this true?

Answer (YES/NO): NO